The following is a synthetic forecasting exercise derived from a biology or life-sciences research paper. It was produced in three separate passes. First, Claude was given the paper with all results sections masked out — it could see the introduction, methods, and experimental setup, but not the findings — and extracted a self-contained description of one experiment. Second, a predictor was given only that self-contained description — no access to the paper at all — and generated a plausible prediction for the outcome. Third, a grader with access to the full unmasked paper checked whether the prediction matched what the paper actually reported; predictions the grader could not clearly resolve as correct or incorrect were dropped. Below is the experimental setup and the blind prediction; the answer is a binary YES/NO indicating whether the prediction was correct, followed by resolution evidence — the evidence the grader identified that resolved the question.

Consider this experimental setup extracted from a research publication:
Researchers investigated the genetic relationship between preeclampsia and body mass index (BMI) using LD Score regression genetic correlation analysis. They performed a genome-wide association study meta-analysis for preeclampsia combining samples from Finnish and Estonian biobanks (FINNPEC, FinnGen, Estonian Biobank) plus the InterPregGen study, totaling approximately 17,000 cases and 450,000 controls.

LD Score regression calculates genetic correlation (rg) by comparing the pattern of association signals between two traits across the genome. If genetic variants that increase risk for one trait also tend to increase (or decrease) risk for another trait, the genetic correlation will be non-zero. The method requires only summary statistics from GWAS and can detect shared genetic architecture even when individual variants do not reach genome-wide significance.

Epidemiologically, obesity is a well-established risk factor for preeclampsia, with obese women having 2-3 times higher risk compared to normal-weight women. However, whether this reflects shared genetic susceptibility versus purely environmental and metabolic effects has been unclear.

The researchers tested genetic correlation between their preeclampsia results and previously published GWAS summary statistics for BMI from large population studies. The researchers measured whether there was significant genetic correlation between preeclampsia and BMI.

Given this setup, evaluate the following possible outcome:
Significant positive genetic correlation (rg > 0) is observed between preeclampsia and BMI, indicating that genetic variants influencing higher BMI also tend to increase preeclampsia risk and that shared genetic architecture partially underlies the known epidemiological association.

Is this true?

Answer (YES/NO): YES